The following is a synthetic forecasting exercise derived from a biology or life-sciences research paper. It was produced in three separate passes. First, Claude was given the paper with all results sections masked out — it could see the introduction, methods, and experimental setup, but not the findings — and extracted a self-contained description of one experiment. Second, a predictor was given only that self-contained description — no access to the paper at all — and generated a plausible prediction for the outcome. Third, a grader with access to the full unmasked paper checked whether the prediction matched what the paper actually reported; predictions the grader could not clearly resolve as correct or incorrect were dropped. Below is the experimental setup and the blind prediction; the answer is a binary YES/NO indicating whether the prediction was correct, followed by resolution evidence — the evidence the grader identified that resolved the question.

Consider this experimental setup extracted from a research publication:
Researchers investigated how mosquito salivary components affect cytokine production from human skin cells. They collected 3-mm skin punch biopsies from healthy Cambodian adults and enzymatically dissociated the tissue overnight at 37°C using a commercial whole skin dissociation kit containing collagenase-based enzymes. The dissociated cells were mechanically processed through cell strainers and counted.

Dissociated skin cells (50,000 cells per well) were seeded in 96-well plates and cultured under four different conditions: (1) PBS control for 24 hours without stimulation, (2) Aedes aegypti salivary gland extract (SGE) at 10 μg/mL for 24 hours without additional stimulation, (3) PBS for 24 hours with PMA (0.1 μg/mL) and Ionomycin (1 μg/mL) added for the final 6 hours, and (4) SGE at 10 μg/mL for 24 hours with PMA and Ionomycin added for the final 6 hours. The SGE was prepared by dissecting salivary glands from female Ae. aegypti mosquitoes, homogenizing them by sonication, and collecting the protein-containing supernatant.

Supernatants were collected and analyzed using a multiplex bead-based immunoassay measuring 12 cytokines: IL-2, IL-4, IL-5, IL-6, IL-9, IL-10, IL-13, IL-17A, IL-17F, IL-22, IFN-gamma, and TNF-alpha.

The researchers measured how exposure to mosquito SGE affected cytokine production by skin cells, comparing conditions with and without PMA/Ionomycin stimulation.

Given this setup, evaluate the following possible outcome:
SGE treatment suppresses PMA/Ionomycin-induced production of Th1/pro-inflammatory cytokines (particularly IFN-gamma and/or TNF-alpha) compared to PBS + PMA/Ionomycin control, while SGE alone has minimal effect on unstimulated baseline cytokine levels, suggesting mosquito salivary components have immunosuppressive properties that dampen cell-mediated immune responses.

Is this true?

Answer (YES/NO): YES